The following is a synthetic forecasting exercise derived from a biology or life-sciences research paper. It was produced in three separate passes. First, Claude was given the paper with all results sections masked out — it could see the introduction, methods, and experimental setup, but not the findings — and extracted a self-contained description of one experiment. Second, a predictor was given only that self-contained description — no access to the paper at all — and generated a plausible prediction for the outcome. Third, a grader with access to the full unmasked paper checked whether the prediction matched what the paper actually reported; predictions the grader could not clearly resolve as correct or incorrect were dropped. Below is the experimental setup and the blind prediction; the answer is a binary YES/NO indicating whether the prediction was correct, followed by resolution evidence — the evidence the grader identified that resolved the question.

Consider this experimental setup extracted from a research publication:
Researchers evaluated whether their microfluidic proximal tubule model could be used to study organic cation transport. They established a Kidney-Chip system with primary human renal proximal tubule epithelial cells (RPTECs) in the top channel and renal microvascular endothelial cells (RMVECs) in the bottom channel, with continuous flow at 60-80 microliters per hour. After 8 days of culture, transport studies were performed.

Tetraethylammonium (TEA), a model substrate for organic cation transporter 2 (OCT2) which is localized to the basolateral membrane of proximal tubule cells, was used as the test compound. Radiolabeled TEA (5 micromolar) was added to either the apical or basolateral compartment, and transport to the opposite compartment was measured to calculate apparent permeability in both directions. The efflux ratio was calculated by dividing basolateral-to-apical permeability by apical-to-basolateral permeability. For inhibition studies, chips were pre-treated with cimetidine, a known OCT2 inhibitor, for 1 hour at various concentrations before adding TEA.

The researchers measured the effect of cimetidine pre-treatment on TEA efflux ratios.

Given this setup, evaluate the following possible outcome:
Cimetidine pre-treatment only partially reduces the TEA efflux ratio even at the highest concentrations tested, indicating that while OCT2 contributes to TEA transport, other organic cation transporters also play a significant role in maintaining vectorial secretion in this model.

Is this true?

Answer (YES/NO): NO